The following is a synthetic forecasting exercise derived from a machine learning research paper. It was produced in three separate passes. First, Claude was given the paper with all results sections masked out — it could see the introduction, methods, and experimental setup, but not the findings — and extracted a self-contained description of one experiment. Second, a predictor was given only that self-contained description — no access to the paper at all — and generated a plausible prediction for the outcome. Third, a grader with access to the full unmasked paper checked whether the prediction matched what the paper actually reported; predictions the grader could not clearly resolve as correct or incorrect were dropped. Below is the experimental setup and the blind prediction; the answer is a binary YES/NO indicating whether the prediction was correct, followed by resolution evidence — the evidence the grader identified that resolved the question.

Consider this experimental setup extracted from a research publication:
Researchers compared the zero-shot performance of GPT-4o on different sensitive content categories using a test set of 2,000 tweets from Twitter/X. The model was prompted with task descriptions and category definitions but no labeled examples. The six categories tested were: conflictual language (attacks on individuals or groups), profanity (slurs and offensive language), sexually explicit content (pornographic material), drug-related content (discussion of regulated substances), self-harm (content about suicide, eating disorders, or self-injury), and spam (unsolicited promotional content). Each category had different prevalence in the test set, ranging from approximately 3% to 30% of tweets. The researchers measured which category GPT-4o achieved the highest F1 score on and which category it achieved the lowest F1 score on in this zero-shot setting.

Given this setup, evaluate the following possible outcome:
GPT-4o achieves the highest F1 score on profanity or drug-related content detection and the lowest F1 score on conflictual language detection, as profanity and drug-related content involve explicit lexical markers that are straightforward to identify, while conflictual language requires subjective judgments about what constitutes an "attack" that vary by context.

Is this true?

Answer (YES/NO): NO